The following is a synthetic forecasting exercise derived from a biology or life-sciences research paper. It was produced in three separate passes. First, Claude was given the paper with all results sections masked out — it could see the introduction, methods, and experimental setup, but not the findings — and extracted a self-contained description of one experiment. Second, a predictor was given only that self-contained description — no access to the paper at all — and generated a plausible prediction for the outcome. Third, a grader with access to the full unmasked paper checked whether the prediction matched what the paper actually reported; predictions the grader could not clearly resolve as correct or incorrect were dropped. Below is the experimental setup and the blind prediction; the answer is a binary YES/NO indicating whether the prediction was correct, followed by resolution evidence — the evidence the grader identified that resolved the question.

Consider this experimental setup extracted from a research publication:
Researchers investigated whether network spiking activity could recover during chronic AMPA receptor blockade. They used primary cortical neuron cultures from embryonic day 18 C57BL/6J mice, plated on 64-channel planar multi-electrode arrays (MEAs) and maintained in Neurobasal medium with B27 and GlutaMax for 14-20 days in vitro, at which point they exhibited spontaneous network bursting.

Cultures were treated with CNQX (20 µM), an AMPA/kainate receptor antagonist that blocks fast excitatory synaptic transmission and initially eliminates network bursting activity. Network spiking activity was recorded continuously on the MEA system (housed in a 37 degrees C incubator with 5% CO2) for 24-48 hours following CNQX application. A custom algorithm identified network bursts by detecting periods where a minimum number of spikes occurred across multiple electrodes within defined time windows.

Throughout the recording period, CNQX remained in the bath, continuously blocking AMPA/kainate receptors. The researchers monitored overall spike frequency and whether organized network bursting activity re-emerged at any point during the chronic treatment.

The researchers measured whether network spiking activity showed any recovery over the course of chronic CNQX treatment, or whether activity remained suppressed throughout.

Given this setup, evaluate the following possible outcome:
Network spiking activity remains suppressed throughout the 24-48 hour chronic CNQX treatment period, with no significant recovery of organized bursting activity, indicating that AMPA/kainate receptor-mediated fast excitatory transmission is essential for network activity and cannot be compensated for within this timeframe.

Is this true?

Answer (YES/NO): NO